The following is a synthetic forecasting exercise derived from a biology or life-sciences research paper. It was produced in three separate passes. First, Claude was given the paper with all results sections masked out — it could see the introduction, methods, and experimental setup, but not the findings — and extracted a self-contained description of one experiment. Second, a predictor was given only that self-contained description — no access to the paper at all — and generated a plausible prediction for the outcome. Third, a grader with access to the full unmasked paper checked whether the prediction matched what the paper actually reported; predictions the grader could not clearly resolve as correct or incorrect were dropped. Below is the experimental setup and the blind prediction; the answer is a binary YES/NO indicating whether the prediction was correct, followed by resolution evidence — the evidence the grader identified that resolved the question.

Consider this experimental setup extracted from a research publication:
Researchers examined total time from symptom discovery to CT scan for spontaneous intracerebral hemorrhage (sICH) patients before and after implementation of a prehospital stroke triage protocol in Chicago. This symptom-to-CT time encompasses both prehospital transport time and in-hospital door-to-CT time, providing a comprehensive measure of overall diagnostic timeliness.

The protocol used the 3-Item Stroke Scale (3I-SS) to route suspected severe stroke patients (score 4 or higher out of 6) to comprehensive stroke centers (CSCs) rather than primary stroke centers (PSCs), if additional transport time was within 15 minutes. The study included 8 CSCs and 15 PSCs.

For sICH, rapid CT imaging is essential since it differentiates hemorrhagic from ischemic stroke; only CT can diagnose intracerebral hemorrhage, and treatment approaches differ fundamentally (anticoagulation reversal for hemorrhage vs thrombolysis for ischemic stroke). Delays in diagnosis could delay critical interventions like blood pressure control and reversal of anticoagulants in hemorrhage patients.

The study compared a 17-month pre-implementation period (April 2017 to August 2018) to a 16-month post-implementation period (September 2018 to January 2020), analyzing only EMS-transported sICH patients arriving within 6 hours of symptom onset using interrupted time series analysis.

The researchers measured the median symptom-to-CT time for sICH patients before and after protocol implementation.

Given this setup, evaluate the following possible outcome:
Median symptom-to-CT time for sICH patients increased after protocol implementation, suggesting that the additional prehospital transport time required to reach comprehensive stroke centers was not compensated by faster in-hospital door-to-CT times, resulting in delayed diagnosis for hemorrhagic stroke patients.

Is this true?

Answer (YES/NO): NO